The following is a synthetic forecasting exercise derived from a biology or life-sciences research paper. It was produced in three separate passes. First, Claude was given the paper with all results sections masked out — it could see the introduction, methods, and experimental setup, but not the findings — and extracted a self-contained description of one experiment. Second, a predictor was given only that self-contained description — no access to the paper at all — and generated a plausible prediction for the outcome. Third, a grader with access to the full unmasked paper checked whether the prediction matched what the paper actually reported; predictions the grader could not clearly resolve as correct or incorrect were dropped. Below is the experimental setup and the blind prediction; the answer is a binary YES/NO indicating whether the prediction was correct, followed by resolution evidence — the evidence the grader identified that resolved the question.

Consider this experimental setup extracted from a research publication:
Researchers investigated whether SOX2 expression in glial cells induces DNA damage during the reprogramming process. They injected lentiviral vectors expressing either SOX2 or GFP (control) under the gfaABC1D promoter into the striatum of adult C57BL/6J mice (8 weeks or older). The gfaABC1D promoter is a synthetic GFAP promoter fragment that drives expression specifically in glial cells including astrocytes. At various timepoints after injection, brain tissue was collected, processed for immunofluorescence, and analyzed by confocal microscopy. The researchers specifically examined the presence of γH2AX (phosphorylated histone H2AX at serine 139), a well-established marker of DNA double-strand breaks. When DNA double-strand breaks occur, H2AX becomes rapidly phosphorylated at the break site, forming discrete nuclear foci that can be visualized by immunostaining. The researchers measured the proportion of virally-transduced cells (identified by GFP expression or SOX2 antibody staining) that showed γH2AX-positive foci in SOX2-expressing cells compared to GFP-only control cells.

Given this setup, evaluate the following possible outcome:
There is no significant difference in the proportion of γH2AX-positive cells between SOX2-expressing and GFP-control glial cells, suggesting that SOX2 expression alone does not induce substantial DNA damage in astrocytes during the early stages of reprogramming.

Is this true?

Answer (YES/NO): NO